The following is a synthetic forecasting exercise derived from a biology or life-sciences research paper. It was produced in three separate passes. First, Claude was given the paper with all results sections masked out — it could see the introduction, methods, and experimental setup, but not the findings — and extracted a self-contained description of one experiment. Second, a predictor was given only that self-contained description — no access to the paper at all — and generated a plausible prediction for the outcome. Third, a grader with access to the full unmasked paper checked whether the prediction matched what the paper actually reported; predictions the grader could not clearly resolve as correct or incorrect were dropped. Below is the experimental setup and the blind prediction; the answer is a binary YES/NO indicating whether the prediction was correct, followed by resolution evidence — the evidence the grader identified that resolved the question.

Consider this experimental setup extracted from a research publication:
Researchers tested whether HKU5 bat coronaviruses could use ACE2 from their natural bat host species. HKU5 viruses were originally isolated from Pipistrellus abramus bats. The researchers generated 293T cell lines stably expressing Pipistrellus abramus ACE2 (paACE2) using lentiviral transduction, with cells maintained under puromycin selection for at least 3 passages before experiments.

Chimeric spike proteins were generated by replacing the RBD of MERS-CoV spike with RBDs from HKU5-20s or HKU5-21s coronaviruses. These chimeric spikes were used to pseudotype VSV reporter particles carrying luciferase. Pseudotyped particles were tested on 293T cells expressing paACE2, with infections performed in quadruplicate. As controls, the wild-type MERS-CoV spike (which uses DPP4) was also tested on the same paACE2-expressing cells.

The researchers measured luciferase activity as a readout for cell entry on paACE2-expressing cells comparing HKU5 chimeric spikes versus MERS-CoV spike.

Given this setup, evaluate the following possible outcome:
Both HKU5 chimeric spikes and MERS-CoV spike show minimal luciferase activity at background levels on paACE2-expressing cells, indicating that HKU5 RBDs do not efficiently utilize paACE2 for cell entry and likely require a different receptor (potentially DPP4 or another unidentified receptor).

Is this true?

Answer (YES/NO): NO